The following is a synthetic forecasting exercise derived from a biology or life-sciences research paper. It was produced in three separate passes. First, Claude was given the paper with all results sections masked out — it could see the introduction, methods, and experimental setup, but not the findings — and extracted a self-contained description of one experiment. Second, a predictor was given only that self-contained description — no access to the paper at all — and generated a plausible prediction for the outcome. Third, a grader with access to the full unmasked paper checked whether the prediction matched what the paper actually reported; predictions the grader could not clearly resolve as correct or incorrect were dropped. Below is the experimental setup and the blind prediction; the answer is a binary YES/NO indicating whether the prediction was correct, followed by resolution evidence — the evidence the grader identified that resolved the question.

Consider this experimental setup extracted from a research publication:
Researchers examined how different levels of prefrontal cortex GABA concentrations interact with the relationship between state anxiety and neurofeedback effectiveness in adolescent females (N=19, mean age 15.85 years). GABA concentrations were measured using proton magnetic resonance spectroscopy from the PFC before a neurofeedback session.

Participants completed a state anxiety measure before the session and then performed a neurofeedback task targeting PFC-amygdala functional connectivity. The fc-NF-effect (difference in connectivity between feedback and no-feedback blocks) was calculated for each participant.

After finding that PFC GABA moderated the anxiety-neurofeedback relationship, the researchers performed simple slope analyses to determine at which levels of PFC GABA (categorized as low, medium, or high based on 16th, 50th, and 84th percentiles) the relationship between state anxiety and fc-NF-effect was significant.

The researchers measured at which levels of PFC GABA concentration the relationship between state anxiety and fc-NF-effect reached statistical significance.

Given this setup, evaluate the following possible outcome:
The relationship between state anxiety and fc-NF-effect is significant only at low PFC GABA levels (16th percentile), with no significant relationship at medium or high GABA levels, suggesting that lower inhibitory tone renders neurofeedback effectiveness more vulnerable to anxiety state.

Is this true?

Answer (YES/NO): NO